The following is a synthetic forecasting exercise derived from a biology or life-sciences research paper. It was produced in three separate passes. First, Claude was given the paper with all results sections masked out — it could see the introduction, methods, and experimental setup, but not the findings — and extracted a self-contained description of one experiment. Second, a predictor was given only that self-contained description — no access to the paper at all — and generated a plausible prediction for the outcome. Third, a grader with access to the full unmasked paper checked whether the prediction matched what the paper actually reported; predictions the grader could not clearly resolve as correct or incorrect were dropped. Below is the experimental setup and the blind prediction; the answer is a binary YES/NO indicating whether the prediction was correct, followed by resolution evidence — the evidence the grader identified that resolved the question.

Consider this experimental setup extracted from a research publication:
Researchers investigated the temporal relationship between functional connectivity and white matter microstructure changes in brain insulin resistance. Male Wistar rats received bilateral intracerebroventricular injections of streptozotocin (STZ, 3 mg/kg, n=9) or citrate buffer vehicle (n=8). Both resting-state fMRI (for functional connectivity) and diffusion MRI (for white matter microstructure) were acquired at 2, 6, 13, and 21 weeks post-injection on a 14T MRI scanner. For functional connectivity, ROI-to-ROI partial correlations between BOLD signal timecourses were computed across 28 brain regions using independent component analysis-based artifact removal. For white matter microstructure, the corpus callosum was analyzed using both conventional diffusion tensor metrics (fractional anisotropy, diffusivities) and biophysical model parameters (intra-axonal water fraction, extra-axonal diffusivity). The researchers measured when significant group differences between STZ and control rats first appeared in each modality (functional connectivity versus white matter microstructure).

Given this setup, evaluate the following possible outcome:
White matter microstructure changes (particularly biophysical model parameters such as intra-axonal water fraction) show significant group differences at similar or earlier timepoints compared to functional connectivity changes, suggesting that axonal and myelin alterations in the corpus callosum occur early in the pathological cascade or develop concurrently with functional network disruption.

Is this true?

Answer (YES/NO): YES